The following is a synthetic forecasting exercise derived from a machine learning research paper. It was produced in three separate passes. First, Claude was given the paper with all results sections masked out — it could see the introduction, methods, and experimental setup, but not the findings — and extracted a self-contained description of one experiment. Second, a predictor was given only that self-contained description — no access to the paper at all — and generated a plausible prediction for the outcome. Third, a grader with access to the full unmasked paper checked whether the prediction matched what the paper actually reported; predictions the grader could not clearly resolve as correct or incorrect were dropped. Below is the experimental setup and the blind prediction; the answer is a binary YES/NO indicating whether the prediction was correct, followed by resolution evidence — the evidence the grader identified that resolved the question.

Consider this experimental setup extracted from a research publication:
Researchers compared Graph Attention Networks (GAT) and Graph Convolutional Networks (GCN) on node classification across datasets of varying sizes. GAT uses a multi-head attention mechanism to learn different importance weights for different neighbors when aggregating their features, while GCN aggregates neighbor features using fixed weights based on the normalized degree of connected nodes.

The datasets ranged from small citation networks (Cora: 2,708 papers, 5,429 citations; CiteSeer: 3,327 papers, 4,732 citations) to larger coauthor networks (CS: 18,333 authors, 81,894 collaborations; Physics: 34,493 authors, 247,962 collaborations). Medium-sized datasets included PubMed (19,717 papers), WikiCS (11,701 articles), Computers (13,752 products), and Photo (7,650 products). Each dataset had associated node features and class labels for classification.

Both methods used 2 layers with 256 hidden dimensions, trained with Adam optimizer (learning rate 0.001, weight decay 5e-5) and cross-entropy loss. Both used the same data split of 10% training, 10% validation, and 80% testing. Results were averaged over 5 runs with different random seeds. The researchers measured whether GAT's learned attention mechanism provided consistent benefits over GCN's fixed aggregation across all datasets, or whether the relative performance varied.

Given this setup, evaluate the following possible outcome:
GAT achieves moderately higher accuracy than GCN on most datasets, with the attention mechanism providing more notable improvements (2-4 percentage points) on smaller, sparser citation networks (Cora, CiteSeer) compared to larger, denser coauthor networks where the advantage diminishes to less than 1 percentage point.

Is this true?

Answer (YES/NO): NO